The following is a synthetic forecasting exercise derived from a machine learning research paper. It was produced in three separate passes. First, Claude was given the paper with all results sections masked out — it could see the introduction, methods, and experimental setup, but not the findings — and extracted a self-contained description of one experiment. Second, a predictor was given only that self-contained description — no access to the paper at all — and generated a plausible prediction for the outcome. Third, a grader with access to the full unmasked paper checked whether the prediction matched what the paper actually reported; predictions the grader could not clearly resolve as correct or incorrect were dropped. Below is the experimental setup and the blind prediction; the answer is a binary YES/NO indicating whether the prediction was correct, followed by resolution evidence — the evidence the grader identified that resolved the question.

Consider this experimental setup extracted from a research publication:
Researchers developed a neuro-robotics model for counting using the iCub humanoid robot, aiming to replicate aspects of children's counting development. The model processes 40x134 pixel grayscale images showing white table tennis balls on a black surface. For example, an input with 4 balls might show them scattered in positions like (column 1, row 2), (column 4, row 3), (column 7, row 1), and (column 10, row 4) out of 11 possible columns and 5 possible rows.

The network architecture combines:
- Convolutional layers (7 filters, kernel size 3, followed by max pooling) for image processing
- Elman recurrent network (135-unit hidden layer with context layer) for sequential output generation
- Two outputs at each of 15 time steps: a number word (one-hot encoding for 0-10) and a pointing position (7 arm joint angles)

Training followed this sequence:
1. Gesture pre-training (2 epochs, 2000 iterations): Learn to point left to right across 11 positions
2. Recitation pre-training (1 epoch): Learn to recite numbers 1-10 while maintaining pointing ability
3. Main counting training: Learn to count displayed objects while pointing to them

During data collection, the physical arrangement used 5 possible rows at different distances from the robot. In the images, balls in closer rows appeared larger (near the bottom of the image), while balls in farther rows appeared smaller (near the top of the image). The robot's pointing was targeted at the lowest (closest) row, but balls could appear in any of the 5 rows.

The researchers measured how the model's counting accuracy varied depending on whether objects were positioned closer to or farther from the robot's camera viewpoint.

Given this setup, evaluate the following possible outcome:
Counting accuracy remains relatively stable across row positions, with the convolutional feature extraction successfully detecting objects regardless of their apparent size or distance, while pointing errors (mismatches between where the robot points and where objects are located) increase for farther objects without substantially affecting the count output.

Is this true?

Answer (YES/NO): NO